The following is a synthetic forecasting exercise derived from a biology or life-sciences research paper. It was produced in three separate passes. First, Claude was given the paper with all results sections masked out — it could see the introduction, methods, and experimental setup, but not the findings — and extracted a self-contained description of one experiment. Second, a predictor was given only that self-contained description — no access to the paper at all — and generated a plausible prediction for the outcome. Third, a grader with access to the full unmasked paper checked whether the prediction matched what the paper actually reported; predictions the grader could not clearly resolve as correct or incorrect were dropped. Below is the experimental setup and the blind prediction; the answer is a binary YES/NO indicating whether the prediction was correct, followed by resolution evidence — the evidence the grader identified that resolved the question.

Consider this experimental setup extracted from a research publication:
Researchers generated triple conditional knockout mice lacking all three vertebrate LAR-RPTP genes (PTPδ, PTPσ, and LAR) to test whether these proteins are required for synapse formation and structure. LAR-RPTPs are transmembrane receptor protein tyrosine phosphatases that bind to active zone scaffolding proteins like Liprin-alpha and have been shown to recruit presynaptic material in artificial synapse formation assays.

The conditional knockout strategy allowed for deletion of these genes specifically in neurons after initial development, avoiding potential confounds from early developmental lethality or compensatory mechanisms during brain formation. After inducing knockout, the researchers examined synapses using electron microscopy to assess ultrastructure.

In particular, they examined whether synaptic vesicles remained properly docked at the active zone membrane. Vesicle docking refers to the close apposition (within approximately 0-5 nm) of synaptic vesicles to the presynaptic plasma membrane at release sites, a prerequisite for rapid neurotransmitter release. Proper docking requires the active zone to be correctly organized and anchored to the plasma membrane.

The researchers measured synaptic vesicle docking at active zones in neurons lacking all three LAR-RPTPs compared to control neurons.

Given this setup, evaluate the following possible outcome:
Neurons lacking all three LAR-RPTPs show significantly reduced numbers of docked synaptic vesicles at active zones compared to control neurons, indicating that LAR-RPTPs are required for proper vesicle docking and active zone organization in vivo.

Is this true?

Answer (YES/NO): NO